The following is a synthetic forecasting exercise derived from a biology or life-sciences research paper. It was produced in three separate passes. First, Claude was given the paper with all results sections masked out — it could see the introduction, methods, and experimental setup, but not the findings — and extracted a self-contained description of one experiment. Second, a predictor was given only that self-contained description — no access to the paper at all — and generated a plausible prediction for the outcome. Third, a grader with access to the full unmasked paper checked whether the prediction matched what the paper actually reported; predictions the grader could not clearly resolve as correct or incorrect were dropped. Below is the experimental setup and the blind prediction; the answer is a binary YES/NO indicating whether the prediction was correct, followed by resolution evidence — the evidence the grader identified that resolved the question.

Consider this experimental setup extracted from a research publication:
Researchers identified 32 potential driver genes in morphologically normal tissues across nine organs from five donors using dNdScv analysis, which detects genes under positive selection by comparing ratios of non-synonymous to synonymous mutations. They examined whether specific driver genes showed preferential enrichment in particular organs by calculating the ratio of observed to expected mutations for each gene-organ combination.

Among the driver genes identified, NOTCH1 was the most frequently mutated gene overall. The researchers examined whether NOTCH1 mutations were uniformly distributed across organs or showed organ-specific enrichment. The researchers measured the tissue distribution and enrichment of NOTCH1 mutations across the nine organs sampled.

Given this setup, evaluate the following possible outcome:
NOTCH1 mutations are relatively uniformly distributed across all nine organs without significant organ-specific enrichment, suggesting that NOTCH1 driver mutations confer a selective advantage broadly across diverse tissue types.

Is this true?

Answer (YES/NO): NO